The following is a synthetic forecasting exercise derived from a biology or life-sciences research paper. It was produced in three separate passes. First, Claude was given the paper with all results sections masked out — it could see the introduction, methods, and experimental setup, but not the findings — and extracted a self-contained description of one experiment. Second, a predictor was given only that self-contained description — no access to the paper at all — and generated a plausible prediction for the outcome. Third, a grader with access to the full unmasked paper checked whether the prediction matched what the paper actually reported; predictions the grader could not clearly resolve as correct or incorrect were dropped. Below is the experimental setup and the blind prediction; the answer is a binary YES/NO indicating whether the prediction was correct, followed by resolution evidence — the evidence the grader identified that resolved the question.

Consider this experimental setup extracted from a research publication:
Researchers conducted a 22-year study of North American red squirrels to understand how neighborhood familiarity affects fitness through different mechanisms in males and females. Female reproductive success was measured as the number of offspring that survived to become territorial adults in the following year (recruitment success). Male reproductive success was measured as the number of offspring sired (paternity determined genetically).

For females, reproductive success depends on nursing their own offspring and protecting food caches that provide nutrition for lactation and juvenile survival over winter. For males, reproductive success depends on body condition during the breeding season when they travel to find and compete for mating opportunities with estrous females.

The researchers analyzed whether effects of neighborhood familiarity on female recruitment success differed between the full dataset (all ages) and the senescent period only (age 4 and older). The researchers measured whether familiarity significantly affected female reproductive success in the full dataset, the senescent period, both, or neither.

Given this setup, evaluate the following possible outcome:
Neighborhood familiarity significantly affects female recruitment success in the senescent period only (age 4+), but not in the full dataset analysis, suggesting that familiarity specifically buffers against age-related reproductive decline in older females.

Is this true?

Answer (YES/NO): YES